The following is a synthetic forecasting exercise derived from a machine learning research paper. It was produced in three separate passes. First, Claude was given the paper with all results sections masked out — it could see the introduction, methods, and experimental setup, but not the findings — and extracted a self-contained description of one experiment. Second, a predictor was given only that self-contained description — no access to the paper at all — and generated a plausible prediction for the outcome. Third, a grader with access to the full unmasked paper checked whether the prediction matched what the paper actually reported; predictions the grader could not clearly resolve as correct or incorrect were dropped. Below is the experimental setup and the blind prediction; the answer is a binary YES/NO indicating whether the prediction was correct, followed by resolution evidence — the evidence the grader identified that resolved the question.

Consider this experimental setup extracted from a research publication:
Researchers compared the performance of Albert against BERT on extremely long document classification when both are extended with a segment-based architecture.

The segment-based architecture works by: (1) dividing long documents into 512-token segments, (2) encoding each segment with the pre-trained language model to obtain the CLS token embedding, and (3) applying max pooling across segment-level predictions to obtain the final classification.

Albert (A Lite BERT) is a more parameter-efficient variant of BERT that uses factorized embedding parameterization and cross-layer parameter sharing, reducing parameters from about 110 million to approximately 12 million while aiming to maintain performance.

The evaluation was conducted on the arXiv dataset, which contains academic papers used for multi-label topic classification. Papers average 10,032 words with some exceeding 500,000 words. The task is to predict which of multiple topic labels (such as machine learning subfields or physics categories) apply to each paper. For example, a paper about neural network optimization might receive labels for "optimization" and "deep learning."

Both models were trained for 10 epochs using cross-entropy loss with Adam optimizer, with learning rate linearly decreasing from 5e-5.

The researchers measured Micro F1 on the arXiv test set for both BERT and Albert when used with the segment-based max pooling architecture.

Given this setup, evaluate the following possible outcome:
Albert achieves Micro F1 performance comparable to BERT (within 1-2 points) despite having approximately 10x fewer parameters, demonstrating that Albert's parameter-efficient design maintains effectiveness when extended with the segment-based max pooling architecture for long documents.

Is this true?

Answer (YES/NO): YES